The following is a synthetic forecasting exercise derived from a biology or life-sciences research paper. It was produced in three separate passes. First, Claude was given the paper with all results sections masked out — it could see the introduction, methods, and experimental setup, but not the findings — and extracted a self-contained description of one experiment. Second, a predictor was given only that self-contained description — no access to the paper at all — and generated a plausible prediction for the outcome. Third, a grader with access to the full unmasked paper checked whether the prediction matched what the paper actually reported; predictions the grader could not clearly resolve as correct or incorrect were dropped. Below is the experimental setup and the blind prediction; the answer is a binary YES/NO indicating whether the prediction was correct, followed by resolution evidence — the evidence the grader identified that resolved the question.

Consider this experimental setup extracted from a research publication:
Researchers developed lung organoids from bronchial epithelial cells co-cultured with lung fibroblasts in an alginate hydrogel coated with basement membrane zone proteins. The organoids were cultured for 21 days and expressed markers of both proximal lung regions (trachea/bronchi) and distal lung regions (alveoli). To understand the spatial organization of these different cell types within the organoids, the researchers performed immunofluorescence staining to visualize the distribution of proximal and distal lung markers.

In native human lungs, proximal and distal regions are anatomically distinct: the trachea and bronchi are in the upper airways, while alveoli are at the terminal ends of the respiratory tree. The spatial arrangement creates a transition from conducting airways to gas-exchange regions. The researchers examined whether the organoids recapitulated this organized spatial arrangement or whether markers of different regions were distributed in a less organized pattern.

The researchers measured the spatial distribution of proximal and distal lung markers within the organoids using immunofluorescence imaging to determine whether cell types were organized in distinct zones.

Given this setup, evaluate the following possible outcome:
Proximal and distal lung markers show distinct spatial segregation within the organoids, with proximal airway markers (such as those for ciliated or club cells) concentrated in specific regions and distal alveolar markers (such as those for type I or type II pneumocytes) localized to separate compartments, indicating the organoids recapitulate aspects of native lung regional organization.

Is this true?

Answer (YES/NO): NO